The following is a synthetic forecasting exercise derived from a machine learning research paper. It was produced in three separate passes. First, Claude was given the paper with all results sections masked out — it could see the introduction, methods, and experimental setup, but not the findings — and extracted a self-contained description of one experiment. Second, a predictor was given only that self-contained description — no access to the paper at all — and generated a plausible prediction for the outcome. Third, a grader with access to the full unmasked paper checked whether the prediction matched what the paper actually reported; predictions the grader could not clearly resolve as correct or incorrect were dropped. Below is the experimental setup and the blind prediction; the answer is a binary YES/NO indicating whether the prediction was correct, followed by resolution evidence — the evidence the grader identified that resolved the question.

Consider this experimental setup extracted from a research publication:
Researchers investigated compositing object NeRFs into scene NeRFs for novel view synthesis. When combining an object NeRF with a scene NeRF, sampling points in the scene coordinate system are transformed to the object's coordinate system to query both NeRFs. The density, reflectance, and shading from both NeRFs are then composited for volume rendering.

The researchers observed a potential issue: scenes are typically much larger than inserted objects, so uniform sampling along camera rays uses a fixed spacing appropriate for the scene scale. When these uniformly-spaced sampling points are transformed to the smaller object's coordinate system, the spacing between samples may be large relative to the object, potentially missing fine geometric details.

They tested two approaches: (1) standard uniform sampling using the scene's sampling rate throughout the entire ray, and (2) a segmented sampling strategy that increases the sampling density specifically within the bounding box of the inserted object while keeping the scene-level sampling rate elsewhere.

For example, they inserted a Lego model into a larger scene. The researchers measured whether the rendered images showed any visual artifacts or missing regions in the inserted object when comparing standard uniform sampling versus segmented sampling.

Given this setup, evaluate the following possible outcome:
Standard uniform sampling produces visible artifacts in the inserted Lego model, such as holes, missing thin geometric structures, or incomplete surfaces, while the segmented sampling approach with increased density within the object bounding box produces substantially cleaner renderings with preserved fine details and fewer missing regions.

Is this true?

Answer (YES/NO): YES